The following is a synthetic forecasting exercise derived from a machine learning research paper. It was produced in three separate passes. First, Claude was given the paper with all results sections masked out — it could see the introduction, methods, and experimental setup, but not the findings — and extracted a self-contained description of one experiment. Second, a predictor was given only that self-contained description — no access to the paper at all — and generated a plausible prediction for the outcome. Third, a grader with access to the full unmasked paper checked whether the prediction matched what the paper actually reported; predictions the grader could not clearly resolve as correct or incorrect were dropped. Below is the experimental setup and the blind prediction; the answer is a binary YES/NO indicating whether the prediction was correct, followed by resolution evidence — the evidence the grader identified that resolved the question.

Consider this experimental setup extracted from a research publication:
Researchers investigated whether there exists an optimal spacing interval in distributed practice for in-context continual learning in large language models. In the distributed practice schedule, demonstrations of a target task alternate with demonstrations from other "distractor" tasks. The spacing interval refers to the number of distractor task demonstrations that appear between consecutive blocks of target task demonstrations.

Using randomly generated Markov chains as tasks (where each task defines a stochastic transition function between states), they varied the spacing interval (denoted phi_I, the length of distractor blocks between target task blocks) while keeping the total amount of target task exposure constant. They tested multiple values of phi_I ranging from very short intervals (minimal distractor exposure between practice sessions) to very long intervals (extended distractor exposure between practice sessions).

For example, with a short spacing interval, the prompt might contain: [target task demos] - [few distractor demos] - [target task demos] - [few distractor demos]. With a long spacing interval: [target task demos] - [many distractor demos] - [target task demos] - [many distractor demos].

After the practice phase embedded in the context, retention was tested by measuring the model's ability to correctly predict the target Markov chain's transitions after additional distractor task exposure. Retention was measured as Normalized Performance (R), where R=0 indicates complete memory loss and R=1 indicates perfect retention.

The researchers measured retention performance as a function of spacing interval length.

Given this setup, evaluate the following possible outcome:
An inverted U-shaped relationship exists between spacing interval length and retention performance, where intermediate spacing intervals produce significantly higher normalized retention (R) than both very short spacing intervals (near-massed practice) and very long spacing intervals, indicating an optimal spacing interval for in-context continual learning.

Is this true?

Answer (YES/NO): YES